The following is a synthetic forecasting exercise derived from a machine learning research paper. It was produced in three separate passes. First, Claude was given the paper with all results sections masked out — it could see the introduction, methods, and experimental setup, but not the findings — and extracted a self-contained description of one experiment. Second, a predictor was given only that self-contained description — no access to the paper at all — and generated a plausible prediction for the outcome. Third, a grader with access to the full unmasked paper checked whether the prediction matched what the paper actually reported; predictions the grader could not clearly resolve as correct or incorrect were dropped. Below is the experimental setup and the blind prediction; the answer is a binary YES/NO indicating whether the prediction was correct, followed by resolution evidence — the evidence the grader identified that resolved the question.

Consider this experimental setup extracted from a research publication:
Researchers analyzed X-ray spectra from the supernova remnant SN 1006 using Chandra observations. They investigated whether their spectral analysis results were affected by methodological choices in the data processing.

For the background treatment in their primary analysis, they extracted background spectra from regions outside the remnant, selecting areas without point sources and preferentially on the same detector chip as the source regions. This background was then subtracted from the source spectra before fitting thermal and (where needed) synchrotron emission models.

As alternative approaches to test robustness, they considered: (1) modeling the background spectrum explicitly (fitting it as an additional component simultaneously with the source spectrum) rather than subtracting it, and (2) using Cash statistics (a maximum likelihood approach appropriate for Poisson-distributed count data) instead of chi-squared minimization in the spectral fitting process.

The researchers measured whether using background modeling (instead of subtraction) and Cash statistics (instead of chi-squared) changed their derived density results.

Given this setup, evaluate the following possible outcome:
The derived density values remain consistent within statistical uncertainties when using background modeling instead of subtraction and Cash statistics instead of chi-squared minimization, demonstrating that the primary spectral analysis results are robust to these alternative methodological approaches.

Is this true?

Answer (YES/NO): YES